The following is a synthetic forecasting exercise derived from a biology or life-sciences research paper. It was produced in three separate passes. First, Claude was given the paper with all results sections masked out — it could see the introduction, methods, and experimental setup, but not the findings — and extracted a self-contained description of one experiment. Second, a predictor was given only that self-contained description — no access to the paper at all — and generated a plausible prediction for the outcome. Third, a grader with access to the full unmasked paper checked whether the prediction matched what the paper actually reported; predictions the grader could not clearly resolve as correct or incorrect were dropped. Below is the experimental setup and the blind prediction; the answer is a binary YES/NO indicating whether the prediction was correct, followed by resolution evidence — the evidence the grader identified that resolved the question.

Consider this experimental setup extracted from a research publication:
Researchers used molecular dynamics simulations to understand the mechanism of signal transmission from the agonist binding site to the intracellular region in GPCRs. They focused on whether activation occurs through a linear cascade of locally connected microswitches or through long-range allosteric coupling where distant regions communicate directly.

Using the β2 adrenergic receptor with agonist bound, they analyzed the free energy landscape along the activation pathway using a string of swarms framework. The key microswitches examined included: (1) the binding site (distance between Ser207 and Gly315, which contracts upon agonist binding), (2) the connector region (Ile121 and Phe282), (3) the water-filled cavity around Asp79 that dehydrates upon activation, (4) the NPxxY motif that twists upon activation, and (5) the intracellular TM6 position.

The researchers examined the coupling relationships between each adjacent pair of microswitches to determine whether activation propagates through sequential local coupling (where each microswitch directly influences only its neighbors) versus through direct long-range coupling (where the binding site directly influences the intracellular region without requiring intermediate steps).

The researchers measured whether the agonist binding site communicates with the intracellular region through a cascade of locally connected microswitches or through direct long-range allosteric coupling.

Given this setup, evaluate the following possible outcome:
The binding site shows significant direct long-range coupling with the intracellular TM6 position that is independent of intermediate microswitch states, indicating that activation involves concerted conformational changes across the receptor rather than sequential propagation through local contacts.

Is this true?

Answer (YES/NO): NO